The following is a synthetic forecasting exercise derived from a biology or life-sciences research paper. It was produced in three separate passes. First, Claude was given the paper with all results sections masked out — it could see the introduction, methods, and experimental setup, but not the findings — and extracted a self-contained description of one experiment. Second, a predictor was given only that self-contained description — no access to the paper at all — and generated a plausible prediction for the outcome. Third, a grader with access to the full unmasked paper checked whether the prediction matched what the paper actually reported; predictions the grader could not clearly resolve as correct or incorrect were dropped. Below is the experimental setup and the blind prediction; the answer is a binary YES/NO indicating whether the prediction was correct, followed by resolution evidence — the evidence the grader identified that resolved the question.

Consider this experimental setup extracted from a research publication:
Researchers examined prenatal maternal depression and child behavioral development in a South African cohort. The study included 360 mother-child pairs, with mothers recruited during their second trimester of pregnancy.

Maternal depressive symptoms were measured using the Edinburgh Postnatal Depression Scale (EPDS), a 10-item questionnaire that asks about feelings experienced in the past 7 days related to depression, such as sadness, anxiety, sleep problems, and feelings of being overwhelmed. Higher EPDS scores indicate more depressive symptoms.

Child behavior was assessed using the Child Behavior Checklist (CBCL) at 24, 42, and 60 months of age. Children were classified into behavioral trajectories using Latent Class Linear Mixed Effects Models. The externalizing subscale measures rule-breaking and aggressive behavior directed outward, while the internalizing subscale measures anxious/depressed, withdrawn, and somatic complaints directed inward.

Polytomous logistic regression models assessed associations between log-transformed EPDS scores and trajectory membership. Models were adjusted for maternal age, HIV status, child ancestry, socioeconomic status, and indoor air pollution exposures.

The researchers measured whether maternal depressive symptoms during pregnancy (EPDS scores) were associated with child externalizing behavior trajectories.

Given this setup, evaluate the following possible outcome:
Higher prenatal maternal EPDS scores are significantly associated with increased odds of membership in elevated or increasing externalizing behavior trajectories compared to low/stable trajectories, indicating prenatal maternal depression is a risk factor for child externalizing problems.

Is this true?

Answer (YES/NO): NO